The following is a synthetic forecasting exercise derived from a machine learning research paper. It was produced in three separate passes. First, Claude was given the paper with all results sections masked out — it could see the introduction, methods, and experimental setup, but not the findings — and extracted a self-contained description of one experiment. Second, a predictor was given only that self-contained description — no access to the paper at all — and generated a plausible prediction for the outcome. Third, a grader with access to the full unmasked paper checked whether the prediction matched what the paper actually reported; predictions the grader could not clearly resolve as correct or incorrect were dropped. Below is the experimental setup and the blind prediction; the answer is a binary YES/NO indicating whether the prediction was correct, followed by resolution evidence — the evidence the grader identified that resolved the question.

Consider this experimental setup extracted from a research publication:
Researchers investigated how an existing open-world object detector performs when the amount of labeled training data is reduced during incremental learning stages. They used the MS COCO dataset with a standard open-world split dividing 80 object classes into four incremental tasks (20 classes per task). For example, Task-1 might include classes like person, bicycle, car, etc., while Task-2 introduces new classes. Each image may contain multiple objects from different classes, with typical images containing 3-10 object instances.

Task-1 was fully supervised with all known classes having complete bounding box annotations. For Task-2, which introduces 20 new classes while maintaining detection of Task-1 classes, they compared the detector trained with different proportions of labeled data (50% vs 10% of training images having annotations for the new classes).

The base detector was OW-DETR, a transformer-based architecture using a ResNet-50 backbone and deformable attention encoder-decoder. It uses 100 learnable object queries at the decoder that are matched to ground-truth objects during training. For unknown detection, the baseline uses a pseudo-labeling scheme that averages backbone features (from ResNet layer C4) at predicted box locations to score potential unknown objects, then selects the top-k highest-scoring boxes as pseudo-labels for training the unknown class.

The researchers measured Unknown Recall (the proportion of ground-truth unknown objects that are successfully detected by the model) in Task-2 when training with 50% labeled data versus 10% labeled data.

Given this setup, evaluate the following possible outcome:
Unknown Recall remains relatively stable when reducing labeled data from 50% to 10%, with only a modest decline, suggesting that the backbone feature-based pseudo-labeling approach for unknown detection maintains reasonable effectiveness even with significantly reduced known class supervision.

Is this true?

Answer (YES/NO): NO